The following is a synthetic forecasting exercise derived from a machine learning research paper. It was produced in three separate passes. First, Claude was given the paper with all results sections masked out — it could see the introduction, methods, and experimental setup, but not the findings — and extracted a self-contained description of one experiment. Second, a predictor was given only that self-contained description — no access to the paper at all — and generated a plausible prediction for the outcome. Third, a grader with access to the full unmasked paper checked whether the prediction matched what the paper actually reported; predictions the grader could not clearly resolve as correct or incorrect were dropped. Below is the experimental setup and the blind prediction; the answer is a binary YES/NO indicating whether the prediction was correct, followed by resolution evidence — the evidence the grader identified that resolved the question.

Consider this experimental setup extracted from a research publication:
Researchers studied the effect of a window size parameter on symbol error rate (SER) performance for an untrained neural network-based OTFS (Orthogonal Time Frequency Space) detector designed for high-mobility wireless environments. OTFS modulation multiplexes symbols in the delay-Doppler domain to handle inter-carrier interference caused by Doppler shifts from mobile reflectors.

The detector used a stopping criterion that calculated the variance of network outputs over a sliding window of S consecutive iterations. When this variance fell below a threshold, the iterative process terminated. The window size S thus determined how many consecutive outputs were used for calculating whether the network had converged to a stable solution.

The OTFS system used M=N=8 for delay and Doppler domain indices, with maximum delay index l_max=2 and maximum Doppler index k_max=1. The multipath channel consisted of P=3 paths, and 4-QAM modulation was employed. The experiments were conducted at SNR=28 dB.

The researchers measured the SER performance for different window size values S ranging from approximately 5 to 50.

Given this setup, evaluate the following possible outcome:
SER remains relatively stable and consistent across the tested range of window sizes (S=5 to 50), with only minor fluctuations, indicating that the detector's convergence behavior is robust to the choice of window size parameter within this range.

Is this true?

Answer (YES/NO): NO